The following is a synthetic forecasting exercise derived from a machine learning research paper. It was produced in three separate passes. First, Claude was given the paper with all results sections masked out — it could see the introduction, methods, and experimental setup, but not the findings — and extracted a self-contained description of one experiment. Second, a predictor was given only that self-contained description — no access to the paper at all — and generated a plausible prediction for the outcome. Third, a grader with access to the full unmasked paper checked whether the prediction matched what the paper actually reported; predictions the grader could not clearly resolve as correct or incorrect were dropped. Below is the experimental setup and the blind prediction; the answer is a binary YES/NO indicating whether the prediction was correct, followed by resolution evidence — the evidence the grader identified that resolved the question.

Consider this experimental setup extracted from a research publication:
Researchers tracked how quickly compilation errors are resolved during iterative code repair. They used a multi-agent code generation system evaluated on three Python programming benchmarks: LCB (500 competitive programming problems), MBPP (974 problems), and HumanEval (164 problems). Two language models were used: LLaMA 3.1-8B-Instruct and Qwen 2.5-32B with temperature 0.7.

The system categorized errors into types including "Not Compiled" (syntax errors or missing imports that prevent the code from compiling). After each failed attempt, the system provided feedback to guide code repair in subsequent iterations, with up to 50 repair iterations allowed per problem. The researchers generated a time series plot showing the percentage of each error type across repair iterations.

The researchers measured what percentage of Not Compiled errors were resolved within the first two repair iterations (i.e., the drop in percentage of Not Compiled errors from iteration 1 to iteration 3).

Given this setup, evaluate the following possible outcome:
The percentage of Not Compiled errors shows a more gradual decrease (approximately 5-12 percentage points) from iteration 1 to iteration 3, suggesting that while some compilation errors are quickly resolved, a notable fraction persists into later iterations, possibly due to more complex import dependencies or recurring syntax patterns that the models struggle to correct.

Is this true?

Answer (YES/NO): YES